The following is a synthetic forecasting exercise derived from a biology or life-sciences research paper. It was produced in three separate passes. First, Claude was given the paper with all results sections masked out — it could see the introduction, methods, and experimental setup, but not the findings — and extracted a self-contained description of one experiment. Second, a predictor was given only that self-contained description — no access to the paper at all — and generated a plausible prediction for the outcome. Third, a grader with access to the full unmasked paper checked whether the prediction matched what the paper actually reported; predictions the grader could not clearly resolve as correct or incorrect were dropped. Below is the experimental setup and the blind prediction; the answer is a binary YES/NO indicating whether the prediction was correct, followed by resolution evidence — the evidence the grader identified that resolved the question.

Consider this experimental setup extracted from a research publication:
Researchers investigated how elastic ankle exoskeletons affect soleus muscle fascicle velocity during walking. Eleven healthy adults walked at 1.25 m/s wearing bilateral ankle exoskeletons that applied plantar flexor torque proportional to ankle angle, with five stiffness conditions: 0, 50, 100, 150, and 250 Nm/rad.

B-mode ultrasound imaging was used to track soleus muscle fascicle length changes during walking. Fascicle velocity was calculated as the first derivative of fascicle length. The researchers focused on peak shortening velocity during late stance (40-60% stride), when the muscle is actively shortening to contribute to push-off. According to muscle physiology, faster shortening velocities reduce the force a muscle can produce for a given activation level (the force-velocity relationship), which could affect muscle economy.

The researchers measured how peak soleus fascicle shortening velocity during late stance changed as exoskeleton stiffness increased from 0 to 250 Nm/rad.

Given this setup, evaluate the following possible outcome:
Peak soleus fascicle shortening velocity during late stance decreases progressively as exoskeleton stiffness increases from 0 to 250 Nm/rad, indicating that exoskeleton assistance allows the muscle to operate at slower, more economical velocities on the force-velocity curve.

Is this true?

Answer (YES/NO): NO